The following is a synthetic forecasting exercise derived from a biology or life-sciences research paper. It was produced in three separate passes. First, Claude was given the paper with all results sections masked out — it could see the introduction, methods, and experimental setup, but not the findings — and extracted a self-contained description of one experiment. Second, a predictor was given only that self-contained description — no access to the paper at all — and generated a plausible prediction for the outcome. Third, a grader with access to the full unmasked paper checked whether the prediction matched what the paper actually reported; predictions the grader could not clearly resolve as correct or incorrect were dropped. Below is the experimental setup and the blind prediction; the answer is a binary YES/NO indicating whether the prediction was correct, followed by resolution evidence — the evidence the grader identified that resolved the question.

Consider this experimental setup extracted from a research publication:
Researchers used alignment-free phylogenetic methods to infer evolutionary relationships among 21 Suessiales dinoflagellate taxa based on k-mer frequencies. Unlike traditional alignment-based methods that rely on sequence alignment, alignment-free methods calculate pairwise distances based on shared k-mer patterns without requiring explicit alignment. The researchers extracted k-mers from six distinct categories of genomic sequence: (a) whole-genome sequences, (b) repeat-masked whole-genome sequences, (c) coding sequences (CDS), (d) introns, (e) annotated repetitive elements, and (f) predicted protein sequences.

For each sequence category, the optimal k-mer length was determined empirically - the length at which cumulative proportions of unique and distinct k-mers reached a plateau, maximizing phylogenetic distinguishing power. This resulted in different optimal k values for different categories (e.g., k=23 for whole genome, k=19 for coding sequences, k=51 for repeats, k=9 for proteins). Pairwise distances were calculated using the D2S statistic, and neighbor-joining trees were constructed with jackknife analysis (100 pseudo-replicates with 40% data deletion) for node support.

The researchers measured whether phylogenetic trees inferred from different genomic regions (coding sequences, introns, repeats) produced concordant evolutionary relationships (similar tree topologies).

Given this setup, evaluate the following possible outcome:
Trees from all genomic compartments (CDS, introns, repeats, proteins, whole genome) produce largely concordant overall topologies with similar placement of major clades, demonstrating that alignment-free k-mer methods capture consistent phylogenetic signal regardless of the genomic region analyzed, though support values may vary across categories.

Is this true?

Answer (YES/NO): NO